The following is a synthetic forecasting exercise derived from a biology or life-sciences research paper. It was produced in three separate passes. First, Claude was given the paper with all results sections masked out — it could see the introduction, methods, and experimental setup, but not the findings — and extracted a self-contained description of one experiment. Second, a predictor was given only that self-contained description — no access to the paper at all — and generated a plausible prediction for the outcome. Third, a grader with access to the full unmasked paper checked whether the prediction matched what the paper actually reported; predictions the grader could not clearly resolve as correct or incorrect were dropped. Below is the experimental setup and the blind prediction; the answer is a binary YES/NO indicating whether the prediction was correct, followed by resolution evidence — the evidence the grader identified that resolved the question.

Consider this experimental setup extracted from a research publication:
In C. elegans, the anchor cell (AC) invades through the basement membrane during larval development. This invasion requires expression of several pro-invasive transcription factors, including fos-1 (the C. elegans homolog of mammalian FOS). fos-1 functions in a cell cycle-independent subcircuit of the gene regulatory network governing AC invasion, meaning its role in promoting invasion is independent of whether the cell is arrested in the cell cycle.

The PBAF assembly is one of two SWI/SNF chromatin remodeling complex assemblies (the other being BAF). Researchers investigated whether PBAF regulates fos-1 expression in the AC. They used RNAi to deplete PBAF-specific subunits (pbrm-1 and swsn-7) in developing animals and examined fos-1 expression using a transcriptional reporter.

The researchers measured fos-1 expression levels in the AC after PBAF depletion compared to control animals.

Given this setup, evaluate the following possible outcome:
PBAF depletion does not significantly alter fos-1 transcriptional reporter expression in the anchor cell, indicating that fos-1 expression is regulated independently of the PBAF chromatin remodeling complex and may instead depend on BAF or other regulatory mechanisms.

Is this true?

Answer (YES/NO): NO